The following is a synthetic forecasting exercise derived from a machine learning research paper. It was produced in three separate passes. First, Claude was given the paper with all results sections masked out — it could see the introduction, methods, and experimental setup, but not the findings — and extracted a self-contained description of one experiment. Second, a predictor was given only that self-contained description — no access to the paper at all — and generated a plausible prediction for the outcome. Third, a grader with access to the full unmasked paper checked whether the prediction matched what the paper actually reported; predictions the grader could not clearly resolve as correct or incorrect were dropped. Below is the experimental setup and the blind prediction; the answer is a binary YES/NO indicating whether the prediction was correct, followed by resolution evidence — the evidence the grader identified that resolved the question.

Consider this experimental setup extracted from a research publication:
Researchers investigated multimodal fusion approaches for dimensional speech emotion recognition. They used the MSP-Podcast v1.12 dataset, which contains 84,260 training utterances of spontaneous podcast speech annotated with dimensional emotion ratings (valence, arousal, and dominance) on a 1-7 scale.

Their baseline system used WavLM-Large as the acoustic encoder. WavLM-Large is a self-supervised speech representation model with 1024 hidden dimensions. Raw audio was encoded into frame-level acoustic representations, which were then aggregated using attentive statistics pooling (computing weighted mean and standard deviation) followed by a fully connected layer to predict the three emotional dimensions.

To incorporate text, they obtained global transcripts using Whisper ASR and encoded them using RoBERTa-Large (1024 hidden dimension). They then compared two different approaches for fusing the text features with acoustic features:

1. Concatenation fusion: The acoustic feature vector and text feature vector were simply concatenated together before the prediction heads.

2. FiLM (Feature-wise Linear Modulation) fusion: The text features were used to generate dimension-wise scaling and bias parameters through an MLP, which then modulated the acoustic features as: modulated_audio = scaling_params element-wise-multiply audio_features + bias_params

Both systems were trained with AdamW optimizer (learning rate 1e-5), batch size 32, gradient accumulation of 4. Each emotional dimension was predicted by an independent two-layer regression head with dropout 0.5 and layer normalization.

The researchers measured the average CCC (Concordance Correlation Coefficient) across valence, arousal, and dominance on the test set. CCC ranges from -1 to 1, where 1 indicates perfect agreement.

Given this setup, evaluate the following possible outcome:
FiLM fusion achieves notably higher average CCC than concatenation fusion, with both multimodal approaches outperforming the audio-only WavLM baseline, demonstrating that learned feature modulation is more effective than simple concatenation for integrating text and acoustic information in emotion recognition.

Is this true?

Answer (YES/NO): NO